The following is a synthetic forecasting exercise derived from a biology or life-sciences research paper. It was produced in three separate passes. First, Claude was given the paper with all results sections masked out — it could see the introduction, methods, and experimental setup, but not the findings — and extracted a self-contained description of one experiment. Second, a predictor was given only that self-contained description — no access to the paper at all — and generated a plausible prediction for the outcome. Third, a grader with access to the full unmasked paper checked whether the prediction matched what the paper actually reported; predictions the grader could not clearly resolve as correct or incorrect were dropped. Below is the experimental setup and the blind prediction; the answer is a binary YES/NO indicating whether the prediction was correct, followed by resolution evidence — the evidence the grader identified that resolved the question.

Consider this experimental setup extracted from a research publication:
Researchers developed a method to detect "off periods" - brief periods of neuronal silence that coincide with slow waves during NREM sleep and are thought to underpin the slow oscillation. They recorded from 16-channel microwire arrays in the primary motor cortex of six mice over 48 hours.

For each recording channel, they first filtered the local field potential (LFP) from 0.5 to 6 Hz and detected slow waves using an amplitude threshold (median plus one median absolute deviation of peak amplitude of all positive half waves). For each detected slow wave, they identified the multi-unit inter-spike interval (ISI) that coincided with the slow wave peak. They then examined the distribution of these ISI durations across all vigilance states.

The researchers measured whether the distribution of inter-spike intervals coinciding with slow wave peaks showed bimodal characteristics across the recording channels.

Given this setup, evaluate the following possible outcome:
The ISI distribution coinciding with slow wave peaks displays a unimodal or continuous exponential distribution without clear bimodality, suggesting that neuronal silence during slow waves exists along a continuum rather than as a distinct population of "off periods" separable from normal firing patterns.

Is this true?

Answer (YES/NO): NO